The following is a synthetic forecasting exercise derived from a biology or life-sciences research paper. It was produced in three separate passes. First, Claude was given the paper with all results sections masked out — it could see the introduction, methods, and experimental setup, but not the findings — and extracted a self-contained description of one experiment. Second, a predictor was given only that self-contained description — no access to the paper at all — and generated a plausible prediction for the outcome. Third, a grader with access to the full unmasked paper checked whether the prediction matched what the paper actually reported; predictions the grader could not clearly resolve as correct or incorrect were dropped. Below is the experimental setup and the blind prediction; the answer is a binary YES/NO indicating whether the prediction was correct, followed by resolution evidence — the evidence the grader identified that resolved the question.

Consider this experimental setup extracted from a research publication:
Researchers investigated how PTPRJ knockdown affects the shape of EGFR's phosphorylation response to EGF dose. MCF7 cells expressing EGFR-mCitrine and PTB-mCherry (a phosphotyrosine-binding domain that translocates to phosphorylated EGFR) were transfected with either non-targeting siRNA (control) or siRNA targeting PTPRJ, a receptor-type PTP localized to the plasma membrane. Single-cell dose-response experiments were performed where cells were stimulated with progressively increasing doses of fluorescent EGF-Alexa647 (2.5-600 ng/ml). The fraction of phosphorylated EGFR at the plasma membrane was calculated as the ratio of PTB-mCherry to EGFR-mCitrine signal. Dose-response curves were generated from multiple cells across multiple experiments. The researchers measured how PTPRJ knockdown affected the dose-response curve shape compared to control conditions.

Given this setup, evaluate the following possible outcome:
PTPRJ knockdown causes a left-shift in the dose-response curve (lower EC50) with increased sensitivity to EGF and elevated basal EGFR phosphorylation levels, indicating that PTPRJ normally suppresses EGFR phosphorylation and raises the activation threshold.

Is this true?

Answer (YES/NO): NO